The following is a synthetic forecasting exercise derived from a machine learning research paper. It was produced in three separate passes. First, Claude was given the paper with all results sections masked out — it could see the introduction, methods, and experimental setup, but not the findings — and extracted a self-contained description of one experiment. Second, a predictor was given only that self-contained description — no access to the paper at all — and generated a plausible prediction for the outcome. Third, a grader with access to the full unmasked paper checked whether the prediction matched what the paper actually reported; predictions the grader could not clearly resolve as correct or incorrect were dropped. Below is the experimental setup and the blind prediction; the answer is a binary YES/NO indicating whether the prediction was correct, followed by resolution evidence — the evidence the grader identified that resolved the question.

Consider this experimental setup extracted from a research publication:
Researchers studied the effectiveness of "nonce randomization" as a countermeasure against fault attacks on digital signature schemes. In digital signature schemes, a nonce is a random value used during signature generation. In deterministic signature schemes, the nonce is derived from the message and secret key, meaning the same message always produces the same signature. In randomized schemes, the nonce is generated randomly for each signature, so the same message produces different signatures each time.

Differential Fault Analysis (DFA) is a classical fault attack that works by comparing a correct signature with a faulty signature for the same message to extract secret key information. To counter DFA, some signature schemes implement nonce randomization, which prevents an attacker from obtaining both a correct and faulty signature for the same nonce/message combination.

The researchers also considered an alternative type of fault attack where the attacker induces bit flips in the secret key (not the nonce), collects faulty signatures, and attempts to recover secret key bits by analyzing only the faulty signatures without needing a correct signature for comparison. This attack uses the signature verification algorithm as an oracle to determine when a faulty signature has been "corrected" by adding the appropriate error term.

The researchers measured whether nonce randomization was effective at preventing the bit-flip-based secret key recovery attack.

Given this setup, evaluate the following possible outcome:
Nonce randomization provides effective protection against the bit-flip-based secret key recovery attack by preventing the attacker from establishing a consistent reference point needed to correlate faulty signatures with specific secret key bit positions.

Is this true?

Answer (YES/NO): NO